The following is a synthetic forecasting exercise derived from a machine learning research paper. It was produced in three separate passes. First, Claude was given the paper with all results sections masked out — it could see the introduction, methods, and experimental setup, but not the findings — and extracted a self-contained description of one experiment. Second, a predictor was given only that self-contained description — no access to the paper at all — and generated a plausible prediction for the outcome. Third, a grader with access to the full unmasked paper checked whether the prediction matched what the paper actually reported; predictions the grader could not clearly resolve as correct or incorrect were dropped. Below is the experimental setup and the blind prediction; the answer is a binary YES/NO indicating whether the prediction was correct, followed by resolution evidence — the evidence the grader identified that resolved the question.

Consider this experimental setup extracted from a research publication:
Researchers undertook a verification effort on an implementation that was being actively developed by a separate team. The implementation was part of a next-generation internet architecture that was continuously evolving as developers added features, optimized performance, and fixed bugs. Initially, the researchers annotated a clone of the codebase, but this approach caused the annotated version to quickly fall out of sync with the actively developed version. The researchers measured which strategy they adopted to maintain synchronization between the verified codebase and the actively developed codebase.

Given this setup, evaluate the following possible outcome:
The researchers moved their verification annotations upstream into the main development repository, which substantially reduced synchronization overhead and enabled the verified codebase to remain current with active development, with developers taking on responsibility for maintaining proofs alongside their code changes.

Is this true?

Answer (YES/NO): NO